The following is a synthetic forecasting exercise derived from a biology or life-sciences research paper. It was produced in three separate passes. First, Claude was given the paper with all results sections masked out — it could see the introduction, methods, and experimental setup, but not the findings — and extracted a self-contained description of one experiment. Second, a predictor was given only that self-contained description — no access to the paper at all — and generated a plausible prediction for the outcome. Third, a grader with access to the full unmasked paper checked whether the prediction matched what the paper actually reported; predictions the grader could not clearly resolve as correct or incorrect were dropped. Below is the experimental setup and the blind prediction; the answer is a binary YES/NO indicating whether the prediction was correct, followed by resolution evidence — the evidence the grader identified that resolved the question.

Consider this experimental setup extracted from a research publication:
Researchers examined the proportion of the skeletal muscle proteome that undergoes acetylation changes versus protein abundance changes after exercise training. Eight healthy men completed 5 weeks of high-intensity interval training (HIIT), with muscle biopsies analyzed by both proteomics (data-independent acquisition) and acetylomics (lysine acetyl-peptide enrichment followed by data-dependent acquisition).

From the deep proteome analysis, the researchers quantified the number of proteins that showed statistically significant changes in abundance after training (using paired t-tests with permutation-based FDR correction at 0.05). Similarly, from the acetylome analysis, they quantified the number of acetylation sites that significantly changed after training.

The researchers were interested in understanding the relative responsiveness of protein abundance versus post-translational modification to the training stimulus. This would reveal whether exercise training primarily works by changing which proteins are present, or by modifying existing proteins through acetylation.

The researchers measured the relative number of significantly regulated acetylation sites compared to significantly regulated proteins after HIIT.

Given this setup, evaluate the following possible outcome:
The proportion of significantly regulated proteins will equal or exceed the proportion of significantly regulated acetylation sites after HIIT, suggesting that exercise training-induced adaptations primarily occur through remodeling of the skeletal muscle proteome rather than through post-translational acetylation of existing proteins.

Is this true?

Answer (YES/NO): NO